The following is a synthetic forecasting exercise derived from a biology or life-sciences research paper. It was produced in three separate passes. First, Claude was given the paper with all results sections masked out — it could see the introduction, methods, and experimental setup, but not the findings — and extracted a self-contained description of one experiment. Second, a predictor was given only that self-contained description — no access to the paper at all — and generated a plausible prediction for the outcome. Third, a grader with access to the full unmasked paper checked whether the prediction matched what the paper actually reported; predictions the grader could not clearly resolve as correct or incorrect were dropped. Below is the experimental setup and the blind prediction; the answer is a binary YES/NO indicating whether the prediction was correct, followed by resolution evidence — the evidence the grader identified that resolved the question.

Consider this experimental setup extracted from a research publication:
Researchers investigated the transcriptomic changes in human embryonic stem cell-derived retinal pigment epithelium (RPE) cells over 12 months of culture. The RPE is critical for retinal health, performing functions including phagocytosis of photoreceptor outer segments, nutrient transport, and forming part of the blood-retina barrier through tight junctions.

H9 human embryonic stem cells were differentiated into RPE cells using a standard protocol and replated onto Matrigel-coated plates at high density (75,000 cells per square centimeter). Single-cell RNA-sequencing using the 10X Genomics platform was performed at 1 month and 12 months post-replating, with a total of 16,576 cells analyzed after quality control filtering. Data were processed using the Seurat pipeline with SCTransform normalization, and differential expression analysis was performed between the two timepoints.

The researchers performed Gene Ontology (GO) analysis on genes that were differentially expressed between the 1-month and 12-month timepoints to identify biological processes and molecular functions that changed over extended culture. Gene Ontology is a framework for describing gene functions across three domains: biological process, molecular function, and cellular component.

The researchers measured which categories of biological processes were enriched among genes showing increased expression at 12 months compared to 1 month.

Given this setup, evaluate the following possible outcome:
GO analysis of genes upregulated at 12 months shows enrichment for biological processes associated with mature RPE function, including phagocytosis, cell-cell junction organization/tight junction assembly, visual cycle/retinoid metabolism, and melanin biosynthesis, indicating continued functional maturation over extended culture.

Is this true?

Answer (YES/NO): NO